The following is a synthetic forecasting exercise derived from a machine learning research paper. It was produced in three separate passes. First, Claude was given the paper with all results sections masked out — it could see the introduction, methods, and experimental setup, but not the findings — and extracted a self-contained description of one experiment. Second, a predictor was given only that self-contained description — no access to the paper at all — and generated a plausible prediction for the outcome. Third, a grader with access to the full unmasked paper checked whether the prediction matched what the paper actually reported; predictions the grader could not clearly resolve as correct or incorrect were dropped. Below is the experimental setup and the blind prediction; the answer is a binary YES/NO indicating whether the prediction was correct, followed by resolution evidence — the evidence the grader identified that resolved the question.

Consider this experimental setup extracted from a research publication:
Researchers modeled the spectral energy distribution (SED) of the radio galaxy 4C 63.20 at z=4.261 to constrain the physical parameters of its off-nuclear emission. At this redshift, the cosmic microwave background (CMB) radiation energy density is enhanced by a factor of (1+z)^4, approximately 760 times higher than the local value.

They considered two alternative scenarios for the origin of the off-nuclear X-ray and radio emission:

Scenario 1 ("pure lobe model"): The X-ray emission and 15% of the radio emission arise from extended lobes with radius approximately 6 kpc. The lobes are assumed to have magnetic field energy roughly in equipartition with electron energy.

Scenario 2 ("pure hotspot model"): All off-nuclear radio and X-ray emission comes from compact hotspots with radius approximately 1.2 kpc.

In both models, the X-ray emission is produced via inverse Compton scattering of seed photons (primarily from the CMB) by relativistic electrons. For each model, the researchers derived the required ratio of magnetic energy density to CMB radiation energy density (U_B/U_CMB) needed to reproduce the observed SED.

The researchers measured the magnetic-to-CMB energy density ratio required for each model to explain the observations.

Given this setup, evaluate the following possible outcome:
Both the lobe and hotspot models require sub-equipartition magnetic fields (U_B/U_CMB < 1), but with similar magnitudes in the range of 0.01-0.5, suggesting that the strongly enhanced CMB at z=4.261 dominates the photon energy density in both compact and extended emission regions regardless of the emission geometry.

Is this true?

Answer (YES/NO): NO